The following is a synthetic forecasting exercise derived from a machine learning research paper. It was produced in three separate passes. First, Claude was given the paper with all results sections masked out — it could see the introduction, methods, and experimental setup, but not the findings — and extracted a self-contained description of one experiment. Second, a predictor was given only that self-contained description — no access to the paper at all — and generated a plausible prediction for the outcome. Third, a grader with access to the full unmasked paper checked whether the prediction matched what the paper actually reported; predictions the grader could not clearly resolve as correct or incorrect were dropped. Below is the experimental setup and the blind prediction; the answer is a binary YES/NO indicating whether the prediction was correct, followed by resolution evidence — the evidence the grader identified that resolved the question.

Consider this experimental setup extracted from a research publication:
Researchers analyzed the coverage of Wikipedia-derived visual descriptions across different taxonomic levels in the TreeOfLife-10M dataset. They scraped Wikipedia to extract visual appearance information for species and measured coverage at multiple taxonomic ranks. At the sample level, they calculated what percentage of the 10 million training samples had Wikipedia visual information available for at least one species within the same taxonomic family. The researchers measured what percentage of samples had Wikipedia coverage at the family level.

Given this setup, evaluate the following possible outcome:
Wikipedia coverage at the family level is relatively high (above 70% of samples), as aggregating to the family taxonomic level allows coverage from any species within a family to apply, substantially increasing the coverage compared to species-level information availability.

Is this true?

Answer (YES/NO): YES